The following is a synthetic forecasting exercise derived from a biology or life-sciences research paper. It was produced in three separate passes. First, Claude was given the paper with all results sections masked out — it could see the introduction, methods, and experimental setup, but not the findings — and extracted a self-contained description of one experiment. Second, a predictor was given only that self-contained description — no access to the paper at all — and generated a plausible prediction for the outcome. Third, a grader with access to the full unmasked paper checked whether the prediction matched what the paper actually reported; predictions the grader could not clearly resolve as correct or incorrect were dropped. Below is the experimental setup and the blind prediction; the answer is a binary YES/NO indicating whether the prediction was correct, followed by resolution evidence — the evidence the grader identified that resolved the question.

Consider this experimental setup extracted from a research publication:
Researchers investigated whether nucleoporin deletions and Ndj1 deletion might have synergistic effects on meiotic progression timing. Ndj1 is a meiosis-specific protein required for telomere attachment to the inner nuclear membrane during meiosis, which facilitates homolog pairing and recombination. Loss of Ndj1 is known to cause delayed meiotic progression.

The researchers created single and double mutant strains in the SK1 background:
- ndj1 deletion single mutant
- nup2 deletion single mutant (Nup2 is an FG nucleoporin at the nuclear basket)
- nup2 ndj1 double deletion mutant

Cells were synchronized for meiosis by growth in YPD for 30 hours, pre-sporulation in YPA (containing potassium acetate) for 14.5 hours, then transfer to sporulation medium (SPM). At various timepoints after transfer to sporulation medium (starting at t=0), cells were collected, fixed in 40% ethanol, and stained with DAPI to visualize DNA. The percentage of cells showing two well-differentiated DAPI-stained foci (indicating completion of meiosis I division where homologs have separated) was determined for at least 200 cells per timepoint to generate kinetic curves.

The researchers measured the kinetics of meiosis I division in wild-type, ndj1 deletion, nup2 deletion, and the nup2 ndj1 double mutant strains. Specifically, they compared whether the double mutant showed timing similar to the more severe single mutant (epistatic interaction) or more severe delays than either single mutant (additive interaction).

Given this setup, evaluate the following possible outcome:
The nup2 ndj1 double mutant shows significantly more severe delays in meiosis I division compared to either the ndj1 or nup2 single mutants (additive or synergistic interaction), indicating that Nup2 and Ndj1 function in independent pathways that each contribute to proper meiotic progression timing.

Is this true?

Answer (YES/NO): NO